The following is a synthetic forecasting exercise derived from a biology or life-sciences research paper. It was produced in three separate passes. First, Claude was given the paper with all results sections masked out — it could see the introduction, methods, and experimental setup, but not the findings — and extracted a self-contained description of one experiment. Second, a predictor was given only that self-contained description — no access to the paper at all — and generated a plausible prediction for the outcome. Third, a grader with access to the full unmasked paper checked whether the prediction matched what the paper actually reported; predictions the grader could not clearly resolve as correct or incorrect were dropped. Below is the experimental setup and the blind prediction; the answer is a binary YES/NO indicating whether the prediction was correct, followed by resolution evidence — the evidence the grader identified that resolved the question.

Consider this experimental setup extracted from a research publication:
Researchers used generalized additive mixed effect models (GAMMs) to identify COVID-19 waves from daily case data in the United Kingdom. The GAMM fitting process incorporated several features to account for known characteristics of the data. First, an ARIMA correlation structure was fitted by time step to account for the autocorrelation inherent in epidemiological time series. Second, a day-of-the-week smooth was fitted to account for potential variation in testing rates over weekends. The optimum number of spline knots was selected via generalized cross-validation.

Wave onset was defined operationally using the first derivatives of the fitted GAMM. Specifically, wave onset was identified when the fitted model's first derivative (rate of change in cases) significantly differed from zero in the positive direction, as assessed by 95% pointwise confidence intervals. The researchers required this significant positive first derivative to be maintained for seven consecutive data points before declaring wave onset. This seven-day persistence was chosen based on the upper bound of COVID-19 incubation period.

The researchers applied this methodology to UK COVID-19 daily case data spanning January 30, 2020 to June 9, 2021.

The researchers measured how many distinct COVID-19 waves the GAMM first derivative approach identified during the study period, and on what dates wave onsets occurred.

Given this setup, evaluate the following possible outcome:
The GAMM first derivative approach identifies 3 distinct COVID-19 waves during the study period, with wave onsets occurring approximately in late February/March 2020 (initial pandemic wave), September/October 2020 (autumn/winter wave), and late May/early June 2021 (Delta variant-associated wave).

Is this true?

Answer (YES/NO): NO